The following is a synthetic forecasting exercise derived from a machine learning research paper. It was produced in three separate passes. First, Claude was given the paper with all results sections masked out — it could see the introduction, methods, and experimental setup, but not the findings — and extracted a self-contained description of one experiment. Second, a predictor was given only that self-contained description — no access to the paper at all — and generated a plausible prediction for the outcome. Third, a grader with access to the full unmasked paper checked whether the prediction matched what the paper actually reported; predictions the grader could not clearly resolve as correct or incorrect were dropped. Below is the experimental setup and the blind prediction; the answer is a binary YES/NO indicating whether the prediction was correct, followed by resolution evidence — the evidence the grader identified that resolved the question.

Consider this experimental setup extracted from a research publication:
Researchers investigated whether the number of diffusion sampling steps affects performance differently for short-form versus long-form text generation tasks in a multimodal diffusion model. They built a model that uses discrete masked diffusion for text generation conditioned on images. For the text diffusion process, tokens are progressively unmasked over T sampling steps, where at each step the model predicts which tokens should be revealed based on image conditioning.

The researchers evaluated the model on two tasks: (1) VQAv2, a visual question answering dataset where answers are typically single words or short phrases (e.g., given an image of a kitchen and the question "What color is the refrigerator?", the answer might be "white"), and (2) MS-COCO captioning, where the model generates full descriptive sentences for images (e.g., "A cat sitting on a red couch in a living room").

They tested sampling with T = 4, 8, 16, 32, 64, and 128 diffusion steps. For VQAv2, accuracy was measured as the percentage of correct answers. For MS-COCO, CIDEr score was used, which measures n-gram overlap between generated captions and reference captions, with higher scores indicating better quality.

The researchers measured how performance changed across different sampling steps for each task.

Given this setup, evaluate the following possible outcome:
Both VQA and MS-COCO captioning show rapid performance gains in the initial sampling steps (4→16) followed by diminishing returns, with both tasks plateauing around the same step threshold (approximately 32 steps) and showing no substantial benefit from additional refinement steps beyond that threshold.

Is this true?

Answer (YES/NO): NO